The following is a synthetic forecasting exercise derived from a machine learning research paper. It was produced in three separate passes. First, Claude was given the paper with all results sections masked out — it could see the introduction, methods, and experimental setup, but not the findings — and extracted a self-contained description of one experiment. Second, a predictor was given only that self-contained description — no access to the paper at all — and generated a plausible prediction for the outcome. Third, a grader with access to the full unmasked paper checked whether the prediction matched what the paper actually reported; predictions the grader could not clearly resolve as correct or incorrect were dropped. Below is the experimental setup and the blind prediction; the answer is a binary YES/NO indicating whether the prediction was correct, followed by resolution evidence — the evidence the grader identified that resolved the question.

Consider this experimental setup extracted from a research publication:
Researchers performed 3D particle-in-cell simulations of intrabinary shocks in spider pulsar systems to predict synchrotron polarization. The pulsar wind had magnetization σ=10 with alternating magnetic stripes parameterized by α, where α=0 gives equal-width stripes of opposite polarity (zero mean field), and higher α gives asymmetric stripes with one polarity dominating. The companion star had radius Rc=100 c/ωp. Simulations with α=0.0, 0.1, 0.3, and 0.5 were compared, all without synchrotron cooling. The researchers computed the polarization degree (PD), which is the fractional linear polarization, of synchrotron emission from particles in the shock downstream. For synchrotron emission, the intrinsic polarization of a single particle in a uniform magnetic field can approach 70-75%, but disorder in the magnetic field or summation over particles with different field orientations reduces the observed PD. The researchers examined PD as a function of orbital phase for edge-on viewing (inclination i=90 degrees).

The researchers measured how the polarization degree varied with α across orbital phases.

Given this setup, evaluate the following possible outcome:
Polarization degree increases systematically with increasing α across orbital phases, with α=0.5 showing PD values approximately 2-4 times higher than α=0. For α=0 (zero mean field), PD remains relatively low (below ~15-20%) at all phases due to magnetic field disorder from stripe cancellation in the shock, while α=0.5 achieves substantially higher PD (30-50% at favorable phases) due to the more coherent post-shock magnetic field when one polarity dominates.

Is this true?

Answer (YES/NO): NO